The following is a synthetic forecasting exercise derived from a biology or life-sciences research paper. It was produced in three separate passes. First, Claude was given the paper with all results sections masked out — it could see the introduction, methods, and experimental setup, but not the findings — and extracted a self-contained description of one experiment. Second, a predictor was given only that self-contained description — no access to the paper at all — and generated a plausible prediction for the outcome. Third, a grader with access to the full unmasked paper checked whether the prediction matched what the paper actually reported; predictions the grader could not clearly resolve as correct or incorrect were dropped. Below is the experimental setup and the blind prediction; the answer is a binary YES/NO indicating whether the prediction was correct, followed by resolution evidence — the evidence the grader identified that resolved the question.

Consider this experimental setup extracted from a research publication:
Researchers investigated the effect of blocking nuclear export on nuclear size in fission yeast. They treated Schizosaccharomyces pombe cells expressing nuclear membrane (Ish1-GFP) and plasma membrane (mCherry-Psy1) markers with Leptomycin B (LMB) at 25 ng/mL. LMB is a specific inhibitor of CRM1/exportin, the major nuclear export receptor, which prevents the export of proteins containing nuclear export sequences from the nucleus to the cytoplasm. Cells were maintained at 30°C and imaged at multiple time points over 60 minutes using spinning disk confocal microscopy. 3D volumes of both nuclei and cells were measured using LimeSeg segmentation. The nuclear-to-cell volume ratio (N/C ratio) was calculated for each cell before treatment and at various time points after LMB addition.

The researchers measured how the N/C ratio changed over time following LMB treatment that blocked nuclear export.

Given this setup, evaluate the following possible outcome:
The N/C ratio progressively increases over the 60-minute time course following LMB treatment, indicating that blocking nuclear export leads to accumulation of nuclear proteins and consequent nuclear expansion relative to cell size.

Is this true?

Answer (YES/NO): YES